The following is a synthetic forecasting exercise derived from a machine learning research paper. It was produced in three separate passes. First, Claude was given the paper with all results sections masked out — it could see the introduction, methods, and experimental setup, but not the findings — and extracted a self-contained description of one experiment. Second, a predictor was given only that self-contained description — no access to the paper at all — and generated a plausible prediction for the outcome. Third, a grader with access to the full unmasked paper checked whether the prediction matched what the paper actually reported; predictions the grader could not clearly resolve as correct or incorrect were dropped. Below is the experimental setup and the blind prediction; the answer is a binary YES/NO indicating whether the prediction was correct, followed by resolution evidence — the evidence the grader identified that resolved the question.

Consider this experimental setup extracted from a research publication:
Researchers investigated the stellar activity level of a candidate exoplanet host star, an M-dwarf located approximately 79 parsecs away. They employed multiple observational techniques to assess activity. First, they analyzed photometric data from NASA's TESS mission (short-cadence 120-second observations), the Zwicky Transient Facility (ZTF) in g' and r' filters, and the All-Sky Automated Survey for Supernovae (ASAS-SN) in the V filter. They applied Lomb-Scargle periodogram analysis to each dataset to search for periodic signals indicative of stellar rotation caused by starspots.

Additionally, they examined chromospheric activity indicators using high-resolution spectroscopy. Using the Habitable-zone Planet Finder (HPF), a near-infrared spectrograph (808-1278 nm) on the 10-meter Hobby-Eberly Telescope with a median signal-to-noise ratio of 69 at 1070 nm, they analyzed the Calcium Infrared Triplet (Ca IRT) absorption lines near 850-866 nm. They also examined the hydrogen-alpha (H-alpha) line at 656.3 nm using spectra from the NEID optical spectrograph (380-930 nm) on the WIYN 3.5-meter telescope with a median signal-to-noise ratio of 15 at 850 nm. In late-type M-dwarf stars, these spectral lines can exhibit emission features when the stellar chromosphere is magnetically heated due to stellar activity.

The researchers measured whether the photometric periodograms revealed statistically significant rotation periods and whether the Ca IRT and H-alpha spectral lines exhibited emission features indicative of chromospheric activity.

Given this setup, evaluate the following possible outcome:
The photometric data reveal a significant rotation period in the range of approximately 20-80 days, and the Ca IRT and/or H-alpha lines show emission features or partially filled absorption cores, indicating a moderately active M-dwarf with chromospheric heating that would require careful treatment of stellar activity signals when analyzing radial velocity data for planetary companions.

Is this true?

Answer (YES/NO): NO